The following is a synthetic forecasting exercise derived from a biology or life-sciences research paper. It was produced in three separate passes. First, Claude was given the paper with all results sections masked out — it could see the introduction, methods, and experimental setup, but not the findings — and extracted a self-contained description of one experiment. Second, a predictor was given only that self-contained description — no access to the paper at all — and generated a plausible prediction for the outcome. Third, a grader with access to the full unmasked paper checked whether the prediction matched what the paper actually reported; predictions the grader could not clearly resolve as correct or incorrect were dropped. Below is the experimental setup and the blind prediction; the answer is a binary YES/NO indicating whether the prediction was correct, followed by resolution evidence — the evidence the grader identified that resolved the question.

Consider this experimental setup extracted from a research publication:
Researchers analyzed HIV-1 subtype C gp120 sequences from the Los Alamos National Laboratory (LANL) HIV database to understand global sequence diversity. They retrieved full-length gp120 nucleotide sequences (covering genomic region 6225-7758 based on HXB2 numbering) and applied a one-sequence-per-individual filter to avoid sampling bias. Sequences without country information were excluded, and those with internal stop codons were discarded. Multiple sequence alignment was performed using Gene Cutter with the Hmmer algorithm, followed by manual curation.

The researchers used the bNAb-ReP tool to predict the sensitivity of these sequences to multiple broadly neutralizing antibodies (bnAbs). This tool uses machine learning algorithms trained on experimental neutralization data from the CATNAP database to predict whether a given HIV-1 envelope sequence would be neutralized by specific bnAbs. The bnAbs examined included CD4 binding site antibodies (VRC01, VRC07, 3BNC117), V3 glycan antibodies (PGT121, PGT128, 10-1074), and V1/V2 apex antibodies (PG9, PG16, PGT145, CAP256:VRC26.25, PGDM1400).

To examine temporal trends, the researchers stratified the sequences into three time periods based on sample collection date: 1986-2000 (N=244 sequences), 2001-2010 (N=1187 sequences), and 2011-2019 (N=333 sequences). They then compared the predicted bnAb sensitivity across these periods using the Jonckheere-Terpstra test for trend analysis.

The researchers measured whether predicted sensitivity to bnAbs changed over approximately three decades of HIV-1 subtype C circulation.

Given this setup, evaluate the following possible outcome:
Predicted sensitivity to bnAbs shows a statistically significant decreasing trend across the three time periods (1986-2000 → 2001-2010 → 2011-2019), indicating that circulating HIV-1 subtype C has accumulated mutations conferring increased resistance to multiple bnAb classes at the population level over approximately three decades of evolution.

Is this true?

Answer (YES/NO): YES